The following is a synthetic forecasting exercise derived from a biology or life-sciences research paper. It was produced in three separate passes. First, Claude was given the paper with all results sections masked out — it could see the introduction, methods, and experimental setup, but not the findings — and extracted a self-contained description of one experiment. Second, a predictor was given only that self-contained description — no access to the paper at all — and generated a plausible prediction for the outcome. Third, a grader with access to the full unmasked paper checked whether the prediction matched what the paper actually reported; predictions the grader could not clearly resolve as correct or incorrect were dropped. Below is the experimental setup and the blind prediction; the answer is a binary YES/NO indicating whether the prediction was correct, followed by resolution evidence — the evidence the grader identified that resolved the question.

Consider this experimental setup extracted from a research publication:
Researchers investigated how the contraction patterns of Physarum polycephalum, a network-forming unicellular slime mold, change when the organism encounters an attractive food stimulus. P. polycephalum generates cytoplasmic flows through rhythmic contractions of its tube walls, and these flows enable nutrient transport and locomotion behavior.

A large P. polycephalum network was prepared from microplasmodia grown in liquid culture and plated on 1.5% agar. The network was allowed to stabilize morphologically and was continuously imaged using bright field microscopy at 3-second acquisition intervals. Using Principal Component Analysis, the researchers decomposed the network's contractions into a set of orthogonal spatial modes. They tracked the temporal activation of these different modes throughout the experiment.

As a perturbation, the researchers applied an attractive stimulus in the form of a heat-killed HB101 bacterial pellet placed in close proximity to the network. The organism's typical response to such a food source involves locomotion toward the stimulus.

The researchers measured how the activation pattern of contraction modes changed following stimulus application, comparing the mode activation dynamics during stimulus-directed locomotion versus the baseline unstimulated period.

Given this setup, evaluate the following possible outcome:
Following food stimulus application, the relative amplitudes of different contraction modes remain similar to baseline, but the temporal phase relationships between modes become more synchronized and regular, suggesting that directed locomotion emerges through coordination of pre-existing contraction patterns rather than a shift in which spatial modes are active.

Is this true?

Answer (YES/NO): NO